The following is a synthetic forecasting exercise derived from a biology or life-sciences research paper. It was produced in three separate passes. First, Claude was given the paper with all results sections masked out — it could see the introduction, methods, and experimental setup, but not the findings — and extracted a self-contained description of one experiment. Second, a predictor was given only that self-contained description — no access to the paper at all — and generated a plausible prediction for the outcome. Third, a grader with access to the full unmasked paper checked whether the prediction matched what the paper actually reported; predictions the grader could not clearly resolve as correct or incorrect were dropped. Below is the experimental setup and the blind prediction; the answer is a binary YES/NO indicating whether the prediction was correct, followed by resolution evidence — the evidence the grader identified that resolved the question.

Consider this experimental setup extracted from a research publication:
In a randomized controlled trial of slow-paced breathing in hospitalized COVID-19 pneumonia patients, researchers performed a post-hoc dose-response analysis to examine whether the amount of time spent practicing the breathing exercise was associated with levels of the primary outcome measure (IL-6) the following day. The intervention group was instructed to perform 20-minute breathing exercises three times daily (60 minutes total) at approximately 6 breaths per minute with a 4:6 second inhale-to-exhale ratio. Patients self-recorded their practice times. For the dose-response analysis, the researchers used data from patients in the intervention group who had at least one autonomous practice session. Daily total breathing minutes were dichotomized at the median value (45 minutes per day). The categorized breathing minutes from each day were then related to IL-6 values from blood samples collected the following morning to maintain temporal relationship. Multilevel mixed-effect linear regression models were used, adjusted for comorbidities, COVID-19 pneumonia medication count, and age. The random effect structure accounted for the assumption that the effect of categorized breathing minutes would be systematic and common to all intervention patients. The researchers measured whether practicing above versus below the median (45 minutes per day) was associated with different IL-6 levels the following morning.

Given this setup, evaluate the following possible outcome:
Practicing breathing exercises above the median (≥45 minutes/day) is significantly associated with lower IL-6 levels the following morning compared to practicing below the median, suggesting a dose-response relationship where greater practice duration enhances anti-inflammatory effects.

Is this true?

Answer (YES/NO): YES